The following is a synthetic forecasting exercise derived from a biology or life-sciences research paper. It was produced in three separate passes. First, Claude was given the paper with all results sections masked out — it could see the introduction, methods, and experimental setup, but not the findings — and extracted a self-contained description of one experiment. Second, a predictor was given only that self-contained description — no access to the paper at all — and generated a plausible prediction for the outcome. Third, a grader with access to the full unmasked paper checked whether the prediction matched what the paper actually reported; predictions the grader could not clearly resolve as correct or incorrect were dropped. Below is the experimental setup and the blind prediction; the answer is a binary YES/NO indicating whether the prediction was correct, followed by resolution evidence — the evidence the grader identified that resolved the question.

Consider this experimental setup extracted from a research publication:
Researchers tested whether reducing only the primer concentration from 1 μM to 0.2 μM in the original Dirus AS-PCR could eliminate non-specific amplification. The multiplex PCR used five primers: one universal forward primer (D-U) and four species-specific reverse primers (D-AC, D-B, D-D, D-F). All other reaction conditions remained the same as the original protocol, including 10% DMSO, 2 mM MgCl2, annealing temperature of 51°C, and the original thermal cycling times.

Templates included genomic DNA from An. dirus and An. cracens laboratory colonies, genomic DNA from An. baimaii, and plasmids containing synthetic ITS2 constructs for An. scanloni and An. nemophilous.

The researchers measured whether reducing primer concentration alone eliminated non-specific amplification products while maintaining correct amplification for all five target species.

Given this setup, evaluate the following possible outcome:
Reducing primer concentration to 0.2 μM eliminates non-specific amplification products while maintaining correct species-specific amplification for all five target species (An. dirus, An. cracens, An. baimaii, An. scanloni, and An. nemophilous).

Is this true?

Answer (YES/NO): NO